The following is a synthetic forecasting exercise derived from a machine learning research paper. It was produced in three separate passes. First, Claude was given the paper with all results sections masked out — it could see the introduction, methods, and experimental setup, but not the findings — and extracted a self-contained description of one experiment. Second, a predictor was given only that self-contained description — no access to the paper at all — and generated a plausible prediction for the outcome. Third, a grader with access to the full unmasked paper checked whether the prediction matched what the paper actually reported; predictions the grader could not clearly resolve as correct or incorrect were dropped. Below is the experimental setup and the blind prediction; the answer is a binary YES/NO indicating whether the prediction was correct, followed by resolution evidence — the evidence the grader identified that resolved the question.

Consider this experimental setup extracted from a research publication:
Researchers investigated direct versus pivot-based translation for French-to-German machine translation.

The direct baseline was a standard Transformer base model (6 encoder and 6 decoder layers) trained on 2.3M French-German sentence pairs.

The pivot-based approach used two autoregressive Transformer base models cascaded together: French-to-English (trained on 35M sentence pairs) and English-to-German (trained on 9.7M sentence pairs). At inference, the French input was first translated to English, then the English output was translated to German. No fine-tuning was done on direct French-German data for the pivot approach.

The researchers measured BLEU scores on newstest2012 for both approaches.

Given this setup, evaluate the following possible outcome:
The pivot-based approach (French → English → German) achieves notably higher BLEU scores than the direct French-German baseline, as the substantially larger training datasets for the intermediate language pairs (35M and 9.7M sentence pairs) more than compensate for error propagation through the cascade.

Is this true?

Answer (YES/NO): NO